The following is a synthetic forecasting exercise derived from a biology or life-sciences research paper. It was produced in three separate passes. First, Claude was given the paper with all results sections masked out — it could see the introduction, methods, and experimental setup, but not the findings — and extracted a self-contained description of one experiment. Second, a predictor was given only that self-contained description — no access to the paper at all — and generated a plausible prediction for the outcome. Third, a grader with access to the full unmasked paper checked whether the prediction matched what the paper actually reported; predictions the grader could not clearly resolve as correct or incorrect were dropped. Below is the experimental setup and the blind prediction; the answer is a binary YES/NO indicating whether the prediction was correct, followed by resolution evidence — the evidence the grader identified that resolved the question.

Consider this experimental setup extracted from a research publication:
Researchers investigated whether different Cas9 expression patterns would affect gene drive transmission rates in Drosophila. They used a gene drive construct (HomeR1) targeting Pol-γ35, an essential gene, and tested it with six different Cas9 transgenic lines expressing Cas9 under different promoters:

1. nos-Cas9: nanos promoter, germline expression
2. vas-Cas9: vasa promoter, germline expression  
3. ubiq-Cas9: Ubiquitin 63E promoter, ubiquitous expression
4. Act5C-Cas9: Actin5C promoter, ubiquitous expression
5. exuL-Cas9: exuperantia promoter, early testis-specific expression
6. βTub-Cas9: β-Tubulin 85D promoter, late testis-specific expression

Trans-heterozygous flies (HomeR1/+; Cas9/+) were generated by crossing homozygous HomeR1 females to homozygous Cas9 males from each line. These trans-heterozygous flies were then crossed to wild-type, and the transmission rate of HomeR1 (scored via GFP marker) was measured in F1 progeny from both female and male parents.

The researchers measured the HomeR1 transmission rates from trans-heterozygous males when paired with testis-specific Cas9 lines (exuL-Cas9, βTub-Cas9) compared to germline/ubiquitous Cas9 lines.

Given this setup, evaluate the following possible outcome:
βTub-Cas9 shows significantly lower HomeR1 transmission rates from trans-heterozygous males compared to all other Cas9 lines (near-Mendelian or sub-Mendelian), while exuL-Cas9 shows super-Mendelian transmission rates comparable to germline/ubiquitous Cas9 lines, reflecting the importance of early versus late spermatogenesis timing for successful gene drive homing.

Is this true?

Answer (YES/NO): NO